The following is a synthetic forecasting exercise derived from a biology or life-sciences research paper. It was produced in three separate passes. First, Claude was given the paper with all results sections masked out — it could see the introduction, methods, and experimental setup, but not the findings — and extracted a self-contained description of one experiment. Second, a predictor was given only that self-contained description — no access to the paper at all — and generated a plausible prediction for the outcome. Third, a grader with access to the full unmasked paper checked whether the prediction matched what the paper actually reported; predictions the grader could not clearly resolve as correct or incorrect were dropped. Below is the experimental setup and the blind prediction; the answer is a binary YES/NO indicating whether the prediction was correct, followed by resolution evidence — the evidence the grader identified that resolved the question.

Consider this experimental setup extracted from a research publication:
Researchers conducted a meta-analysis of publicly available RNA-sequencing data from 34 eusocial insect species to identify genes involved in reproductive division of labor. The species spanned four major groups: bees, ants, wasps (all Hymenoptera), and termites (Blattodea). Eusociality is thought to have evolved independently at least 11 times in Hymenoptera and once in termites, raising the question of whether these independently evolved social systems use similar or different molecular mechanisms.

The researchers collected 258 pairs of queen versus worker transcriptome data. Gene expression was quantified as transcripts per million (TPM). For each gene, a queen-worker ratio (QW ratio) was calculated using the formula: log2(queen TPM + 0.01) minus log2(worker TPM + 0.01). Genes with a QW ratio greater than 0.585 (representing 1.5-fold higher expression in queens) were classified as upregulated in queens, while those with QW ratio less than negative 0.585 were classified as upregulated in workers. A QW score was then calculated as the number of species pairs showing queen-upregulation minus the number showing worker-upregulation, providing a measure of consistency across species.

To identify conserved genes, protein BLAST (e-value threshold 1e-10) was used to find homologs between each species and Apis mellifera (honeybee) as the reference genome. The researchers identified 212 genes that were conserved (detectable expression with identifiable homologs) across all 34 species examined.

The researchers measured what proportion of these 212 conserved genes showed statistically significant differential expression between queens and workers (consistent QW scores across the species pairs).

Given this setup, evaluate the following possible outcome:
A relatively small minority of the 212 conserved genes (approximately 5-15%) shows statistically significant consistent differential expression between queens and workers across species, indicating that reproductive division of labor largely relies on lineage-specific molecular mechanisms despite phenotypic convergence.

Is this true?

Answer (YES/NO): YES